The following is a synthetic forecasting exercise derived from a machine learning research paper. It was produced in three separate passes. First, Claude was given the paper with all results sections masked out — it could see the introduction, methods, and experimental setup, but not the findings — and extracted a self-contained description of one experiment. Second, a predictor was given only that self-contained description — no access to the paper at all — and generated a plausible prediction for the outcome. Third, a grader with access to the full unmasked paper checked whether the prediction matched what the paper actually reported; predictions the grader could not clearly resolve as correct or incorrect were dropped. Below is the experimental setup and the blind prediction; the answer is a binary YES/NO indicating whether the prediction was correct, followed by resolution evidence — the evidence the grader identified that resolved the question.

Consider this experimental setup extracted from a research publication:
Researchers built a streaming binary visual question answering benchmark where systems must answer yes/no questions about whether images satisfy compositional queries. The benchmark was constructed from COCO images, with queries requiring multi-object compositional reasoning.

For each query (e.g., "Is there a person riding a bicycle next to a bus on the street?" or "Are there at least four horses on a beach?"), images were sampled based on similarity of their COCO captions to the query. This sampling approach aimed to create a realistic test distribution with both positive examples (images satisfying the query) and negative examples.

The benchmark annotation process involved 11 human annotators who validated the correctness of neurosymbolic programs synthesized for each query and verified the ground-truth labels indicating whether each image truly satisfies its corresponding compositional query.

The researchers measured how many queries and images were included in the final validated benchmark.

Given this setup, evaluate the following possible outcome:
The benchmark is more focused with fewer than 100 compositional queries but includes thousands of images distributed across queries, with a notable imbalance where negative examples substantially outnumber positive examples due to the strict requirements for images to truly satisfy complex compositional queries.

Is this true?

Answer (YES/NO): YES